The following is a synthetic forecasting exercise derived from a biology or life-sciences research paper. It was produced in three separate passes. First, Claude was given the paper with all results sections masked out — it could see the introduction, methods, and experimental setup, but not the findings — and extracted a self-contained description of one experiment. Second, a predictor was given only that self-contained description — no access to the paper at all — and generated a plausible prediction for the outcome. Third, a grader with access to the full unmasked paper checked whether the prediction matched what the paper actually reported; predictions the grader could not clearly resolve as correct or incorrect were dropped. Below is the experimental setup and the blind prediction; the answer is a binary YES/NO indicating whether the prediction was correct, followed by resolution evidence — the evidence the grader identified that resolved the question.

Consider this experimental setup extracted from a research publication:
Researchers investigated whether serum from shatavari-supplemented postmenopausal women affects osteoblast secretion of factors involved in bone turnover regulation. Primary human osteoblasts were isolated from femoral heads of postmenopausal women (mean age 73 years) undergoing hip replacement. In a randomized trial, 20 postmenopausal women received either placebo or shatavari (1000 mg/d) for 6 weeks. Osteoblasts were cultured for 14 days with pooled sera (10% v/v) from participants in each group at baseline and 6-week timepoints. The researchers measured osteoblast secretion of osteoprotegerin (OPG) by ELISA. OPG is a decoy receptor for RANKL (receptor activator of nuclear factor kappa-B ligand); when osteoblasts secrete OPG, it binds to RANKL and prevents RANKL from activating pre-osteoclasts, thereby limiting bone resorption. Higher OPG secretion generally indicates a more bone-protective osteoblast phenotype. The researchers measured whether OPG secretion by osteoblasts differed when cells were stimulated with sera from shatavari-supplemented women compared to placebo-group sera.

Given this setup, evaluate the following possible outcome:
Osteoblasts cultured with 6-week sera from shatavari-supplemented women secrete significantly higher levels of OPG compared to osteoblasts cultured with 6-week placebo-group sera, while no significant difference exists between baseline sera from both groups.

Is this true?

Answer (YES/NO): NO